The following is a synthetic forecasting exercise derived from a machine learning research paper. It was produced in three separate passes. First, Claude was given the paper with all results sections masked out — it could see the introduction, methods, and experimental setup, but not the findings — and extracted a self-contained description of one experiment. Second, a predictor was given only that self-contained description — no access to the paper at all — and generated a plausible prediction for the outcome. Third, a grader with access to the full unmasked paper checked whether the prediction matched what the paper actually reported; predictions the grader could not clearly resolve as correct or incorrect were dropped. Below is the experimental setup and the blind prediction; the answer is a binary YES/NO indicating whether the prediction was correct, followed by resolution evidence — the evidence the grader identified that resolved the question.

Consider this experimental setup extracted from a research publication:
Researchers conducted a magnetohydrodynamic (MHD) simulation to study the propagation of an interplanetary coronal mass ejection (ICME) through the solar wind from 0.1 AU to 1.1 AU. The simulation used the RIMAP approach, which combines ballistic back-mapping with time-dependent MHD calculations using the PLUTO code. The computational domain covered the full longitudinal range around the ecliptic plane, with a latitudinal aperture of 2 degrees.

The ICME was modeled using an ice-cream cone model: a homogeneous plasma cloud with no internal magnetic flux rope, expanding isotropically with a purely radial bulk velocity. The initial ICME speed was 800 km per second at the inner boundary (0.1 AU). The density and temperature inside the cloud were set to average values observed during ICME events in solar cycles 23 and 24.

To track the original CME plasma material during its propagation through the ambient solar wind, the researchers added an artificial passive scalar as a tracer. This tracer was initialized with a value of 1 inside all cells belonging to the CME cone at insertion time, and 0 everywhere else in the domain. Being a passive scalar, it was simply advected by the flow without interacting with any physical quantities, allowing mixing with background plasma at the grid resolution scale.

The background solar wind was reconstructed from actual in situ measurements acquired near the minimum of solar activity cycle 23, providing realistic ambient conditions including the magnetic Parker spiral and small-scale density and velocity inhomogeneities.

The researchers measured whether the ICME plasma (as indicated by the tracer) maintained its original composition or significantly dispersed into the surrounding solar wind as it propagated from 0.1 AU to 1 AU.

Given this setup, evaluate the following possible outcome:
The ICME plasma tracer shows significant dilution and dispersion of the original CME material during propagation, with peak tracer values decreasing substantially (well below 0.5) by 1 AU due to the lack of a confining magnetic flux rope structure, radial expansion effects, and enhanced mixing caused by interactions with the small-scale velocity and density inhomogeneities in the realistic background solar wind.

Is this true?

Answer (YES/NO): NO